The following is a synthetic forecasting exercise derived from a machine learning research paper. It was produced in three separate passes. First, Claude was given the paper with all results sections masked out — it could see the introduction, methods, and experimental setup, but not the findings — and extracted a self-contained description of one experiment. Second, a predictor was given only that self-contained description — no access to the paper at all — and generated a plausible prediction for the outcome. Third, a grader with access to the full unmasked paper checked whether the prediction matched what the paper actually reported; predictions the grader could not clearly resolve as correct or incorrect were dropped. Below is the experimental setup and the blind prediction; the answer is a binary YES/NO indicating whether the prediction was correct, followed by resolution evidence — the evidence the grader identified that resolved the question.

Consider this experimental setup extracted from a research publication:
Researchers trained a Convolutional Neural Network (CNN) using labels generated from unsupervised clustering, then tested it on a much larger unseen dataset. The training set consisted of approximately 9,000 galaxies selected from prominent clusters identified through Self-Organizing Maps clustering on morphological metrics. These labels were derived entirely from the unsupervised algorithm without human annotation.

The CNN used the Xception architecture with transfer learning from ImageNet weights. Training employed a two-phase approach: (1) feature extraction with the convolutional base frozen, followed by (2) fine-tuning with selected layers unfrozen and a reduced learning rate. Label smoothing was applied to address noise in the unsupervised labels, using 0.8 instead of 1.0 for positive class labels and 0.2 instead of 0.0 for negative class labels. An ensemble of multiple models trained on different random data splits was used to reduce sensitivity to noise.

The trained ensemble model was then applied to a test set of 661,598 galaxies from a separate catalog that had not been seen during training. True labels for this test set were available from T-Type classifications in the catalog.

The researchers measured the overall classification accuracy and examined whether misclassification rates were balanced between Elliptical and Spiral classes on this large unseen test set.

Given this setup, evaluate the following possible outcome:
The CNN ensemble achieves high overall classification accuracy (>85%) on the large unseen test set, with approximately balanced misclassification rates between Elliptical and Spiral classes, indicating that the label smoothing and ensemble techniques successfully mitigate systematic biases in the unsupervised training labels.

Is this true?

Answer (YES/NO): YES